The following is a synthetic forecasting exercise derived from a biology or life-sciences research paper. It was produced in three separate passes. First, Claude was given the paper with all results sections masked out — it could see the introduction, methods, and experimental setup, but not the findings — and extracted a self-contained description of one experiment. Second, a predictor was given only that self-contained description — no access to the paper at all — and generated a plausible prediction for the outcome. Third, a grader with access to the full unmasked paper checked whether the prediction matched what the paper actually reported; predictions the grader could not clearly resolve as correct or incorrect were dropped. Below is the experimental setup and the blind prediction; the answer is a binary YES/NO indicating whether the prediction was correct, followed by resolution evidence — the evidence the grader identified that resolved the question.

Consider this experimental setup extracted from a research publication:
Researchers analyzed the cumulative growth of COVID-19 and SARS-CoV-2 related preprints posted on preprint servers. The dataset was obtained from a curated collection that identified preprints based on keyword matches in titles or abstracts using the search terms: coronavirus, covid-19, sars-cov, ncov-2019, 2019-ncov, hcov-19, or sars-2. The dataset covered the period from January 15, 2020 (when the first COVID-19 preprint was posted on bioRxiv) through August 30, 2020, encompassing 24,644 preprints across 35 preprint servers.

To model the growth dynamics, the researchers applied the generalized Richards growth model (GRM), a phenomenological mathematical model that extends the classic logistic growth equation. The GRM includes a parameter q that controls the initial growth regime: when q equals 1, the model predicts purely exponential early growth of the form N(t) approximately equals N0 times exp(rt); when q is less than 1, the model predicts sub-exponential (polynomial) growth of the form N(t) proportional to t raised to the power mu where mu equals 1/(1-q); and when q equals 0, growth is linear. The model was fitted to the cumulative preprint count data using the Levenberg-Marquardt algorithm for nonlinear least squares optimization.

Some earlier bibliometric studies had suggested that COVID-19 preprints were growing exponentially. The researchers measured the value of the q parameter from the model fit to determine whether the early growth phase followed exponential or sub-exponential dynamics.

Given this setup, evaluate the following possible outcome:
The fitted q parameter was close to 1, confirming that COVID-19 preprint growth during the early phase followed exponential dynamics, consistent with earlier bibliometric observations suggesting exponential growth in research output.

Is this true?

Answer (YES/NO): NO